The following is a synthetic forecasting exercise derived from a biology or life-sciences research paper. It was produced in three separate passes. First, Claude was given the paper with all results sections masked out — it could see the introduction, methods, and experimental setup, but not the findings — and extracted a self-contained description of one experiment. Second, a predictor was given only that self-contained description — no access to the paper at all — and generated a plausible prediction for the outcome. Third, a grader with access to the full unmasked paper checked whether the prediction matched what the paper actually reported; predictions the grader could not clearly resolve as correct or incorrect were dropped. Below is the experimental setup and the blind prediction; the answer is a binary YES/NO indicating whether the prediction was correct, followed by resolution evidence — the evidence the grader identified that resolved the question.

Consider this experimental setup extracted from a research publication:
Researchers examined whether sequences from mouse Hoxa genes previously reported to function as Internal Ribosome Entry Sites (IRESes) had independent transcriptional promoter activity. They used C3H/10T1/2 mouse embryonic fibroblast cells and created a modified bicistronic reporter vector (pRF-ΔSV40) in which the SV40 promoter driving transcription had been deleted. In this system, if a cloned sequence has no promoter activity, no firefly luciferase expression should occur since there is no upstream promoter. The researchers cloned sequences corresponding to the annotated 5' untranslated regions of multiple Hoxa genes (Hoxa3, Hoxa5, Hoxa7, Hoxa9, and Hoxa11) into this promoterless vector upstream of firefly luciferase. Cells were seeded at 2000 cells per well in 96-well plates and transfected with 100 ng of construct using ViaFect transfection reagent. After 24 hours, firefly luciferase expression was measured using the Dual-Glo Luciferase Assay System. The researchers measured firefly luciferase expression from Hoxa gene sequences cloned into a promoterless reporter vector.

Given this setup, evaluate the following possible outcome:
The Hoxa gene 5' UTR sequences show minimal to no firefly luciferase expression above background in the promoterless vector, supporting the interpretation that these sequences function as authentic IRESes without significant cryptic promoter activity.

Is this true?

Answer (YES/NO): NO